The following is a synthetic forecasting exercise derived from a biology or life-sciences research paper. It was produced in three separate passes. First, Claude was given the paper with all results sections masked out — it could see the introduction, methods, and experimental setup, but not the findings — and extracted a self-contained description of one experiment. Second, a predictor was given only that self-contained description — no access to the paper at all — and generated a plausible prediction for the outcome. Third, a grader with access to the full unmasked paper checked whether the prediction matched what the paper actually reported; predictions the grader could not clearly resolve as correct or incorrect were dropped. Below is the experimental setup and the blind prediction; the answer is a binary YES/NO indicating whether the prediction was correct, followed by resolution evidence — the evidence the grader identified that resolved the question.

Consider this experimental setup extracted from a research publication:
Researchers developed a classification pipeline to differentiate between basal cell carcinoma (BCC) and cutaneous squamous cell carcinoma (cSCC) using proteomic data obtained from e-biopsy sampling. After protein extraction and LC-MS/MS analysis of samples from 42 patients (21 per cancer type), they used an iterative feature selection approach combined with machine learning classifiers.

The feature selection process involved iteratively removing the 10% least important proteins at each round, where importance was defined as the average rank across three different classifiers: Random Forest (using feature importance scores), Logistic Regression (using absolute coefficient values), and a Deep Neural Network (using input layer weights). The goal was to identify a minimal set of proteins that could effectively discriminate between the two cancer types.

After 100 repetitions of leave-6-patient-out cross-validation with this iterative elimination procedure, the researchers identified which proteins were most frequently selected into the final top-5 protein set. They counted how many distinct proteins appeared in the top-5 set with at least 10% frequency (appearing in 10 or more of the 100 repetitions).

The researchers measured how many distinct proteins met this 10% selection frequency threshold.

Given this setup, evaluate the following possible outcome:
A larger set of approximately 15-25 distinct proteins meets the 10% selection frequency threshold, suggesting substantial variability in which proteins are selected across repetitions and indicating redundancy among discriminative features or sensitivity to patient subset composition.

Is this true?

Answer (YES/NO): NO